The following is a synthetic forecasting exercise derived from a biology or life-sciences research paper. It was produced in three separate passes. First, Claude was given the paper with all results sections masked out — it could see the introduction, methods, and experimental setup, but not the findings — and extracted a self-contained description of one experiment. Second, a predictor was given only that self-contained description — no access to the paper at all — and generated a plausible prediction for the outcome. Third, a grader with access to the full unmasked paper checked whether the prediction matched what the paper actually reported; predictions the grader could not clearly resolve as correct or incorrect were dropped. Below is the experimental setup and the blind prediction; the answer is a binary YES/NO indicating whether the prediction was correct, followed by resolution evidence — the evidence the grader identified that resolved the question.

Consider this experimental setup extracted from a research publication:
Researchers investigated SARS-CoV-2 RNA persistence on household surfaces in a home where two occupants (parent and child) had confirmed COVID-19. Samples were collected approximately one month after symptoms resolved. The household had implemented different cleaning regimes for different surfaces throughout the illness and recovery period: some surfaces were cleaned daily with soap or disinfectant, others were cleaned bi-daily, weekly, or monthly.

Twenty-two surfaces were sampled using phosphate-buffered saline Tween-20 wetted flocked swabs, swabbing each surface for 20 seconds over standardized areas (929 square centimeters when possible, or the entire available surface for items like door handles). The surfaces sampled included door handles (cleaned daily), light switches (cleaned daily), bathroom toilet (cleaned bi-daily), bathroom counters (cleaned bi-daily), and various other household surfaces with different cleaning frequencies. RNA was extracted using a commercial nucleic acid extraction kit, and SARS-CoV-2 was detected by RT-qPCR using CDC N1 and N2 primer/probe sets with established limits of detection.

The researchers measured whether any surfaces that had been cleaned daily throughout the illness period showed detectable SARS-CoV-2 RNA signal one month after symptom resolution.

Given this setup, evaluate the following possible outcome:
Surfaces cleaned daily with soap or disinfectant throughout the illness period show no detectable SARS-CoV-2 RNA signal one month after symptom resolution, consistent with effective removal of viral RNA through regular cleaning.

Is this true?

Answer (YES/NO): NO